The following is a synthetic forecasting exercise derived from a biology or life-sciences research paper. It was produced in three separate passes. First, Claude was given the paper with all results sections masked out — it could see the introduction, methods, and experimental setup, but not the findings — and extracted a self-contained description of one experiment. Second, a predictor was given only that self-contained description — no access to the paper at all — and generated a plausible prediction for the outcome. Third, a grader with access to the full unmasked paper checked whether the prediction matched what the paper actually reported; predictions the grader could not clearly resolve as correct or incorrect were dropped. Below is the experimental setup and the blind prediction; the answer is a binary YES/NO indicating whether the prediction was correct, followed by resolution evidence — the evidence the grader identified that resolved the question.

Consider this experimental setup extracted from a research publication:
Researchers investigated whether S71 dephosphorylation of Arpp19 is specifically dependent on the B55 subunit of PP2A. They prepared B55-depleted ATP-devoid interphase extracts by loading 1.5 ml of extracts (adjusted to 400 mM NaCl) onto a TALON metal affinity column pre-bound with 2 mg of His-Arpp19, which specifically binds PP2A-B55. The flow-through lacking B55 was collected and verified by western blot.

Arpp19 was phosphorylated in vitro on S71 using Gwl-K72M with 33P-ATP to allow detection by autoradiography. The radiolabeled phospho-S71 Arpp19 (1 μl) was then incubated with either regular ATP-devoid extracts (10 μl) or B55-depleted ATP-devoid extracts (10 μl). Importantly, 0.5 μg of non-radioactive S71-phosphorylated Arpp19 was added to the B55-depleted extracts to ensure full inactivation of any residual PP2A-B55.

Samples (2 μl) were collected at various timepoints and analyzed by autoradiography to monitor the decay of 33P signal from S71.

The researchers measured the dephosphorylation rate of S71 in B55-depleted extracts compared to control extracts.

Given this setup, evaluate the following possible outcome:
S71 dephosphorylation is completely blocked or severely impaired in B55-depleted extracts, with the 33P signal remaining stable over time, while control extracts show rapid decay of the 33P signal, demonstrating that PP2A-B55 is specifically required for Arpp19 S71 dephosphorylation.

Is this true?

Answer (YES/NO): YES